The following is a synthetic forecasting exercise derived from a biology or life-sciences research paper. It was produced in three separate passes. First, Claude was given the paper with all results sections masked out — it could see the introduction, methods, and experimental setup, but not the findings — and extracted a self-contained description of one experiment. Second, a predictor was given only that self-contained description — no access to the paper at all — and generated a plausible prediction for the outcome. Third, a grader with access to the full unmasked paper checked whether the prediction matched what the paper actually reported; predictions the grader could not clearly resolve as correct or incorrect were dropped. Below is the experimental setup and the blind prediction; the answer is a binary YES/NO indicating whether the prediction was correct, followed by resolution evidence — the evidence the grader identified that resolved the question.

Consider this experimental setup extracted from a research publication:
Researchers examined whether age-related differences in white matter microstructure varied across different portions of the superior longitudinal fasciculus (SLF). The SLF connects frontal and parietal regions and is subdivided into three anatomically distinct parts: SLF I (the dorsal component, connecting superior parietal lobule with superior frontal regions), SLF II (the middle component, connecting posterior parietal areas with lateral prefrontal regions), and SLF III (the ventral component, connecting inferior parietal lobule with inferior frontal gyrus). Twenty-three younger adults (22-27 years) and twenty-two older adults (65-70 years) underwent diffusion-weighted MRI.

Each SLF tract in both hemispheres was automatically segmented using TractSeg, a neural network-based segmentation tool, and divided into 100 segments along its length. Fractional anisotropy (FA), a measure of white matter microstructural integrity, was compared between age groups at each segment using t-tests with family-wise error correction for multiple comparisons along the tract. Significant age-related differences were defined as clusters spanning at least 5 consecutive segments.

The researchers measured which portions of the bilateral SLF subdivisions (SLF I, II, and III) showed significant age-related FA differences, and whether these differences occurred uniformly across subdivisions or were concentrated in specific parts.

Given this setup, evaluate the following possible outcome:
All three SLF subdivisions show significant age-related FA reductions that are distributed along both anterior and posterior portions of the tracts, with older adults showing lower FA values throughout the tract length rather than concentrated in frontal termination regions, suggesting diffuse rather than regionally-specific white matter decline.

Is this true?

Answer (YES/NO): NO